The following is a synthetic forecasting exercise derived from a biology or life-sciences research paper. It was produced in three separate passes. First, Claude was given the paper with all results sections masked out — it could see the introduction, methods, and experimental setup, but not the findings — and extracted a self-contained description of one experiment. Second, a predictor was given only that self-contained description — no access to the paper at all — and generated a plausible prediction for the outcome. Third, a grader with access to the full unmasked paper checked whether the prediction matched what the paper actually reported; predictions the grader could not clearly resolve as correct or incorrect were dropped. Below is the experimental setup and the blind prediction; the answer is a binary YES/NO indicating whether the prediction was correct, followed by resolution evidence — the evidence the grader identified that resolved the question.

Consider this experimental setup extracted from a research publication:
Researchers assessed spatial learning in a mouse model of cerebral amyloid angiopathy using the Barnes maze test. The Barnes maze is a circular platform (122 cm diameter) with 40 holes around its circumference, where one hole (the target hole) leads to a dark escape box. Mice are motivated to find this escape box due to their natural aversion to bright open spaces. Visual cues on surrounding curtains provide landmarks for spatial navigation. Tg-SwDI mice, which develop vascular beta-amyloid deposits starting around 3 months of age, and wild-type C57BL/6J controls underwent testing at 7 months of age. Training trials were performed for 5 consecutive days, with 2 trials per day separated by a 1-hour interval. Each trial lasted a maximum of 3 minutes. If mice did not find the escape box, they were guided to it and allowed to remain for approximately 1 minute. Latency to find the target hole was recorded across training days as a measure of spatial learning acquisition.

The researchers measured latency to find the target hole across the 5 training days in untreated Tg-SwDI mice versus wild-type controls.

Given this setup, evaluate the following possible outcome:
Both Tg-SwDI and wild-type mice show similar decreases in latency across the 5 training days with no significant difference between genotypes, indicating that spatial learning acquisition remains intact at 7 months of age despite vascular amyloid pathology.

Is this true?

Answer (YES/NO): NO